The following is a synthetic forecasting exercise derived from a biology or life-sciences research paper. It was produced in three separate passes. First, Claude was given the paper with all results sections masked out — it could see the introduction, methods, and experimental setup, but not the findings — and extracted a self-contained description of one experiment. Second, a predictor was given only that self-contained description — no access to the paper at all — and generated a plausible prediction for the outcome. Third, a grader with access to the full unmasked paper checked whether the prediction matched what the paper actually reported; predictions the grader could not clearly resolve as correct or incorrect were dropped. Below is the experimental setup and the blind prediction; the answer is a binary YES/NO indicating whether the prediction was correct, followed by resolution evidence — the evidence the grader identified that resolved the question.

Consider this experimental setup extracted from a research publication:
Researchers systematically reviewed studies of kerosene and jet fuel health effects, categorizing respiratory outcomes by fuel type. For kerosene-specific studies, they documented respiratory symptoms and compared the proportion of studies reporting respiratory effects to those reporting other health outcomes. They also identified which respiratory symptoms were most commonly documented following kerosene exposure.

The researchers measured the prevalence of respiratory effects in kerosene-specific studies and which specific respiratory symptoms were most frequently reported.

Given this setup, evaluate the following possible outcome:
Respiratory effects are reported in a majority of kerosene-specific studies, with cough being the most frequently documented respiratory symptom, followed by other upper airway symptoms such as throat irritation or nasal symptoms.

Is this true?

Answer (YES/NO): NO